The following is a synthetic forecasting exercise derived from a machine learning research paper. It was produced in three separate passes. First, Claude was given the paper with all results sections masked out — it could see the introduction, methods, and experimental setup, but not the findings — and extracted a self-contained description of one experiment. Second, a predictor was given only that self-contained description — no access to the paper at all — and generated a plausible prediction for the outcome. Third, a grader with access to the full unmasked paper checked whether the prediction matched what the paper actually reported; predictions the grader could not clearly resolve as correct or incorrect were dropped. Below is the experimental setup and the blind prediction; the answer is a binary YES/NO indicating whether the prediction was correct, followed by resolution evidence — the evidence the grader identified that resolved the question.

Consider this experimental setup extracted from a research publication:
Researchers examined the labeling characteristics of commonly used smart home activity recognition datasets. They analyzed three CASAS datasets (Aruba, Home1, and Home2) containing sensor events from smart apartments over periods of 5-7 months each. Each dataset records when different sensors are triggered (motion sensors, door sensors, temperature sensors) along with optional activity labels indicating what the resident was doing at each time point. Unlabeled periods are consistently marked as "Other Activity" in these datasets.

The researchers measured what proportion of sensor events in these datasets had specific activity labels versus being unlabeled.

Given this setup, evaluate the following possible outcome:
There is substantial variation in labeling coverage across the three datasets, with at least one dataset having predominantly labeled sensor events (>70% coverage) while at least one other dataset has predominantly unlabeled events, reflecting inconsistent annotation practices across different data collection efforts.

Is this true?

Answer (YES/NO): NO